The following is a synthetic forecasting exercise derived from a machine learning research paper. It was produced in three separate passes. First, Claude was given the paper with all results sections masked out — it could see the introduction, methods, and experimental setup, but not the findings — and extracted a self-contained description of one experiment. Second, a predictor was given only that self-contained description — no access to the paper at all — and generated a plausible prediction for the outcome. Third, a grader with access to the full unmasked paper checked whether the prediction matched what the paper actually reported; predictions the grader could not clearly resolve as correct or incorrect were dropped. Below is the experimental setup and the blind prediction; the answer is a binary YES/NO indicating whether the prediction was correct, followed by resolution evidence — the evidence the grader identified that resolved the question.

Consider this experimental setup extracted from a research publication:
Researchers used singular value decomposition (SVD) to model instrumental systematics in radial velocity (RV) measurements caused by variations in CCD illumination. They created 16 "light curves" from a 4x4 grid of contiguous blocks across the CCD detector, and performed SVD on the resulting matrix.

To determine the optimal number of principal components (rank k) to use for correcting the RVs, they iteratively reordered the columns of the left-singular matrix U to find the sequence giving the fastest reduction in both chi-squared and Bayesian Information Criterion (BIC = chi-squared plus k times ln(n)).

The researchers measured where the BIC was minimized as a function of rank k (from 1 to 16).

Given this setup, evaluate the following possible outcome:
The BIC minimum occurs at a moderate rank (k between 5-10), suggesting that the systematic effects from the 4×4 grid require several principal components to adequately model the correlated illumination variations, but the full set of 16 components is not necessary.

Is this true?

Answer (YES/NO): NO